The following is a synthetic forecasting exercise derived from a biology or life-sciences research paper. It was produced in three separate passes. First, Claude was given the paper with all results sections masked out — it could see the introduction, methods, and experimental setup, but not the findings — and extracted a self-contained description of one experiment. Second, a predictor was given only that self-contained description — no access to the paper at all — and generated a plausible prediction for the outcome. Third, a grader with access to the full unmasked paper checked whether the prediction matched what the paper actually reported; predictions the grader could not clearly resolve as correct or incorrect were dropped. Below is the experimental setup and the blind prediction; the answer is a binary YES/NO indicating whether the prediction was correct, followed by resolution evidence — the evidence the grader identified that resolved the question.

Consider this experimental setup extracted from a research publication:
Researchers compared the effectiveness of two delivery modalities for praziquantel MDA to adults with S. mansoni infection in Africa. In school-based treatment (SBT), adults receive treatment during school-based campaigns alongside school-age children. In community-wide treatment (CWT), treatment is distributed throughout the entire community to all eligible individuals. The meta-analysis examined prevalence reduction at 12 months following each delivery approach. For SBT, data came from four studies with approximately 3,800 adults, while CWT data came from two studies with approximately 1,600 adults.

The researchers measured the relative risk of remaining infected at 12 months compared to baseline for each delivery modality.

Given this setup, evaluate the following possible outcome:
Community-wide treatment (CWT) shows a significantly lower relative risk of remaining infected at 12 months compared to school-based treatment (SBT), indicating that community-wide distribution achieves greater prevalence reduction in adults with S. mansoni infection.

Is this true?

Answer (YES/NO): NO